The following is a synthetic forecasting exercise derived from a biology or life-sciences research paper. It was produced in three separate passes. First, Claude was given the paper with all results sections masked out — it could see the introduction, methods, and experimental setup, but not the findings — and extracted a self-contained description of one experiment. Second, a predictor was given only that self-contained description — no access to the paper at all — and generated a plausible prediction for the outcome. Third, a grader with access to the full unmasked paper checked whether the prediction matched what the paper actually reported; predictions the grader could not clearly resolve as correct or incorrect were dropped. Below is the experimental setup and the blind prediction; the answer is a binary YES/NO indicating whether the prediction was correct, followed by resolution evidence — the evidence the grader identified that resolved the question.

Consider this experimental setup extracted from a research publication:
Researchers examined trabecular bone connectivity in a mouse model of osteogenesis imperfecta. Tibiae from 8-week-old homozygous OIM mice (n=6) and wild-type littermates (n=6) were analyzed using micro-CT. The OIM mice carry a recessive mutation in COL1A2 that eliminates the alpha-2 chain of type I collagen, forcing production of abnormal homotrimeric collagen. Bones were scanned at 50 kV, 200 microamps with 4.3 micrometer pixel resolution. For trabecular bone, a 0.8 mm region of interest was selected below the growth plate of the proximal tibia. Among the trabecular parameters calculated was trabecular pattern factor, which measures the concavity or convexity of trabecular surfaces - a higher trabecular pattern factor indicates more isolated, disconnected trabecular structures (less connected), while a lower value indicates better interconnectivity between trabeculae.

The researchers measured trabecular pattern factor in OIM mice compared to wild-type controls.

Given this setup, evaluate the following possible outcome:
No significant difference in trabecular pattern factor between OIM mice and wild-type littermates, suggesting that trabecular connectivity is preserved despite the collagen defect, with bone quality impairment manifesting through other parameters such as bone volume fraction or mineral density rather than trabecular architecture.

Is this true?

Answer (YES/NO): NO